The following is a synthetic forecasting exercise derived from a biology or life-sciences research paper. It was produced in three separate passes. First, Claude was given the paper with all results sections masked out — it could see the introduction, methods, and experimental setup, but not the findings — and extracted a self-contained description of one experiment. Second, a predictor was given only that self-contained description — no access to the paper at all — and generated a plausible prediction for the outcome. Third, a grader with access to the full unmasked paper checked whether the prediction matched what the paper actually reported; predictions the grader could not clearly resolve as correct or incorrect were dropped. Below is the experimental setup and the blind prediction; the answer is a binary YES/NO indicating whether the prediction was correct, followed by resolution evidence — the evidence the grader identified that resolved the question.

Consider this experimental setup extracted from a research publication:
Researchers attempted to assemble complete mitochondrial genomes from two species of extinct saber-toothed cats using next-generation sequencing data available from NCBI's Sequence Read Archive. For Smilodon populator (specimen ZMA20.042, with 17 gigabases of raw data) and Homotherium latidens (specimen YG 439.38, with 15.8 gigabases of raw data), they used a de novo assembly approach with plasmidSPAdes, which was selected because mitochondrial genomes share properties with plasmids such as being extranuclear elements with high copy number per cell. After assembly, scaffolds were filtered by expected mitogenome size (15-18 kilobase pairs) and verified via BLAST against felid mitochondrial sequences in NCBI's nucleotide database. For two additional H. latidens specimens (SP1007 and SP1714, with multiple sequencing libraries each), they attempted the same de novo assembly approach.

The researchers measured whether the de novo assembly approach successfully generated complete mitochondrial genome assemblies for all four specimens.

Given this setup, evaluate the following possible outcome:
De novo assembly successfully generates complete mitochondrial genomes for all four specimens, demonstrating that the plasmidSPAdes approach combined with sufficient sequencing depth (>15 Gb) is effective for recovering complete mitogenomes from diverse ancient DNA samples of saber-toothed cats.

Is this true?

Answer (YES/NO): NO